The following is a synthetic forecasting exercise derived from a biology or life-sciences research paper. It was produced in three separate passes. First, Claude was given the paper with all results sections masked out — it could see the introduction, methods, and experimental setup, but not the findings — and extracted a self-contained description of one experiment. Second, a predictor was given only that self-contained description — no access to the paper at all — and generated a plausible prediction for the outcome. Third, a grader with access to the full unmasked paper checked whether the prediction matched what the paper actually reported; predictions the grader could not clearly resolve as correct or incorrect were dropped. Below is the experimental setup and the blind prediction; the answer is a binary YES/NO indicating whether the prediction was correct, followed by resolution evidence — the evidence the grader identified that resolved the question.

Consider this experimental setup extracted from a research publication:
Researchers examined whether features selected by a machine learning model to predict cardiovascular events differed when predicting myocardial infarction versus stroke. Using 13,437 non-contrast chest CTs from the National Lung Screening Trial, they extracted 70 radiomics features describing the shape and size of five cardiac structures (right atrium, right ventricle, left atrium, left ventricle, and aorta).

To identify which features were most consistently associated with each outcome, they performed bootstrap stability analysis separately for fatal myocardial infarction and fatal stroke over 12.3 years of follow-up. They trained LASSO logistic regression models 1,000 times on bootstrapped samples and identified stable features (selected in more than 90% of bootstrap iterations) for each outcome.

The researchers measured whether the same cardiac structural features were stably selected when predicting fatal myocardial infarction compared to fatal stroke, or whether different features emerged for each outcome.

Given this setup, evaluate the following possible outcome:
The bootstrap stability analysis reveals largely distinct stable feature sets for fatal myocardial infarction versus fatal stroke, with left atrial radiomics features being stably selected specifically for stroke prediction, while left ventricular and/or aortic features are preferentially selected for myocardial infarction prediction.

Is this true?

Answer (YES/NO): YES